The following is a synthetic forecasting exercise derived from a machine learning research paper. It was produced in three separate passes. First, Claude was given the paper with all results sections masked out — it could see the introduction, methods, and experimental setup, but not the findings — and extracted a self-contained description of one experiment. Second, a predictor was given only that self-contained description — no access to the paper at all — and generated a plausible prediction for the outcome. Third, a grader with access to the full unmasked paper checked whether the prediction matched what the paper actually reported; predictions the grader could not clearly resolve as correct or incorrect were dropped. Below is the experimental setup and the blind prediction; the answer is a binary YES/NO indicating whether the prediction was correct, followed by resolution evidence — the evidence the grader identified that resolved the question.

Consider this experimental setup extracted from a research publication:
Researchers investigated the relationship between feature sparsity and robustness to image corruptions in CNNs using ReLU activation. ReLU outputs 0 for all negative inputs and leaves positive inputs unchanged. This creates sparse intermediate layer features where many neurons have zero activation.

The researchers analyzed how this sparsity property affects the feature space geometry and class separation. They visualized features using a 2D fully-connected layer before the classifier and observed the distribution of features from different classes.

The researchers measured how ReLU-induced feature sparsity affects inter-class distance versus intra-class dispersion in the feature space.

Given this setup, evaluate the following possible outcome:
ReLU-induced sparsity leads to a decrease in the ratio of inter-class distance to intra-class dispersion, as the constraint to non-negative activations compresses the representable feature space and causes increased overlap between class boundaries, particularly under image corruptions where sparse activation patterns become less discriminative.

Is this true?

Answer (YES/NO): NO